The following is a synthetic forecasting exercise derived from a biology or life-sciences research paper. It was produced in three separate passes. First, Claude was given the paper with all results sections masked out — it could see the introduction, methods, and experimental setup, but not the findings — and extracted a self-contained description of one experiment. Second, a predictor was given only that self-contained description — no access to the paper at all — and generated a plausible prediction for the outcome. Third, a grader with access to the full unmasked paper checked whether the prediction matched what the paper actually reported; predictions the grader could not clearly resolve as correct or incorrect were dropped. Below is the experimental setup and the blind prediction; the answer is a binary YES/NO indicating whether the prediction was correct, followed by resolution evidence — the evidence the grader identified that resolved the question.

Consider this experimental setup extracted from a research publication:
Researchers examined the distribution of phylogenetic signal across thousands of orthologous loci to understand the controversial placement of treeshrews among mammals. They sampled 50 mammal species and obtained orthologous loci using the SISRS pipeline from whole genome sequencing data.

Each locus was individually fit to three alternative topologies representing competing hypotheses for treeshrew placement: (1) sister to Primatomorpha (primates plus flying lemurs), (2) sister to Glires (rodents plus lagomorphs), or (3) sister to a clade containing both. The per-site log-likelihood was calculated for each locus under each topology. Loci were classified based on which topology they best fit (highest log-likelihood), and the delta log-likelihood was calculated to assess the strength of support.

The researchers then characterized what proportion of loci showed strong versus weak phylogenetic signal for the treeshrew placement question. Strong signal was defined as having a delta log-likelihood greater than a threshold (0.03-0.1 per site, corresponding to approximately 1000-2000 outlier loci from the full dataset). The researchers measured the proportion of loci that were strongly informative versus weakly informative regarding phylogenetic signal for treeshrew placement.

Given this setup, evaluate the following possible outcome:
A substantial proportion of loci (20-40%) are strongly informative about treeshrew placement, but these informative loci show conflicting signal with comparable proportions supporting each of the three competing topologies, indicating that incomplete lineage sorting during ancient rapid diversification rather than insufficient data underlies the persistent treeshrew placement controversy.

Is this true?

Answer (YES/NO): NO